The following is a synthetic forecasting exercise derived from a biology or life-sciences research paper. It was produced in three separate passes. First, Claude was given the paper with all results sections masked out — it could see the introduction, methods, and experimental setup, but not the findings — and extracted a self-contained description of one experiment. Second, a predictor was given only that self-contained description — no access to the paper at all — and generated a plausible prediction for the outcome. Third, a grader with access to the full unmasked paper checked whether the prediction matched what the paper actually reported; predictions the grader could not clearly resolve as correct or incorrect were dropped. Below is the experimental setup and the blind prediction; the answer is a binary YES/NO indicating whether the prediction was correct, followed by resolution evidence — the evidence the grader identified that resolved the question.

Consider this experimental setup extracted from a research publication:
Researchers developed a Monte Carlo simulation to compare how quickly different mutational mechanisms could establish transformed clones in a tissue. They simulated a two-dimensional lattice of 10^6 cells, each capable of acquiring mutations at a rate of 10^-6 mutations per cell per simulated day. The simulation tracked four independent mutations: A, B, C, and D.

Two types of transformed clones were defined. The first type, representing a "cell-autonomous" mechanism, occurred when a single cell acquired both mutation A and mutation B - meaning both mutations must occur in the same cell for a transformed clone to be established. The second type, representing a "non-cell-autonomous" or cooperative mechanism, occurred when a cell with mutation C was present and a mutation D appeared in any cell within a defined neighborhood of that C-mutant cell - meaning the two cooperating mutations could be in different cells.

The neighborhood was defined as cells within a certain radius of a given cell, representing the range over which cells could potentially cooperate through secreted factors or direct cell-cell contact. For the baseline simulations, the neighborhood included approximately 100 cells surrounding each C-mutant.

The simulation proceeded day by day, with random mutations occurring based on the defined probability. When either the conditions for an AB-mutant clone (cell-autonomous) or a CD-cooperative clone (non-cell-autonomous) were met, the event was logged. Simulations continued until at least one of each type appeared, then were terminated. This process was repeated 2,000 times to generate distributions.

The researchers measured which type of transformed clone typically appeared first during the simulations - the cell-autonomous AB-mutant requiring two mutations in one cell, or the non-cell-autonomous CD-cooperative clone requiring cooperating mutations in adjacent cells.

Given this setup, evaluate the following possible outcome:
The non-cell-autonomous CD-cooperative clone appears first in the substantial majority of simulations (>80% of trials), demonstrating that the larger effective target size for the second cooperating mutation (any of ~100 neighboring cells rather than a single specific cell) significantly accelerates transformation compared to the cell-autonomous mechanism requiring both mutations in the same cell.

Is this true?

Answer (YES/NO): NO